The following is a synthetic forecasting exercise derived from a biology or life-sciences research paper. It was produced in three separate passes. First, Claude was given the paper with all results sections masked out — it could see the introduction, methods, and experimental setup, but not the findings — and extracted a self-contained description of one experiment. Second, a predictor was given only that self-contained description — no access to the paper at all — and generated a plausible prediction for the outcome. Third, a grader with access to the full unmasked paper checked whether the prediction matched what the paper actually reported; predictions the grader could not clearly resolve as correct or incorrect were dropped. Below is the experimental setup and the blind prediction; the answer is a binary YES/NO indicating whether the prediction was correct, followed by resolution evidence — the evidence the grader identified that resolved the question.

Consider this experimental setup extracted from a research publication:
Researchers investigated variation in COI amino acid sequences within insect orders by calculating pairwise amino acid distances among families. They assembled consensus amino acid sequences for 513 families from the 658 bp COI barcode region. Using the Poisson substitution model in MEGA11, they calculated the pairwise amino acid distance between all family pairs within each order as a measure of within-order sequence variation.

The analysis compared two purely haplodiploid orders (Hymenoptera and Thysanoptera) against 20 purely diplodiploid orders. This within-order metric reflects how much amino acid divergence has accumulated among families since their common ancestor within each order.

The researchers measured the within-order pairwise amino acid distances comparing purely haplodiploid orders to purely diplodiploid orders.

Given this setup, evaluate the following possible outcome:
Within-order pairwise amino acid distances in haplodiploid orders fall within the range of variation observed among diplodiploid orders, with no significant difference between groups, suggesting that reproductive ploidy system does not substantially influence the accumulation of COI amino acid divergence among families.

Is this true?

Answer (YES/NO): NO